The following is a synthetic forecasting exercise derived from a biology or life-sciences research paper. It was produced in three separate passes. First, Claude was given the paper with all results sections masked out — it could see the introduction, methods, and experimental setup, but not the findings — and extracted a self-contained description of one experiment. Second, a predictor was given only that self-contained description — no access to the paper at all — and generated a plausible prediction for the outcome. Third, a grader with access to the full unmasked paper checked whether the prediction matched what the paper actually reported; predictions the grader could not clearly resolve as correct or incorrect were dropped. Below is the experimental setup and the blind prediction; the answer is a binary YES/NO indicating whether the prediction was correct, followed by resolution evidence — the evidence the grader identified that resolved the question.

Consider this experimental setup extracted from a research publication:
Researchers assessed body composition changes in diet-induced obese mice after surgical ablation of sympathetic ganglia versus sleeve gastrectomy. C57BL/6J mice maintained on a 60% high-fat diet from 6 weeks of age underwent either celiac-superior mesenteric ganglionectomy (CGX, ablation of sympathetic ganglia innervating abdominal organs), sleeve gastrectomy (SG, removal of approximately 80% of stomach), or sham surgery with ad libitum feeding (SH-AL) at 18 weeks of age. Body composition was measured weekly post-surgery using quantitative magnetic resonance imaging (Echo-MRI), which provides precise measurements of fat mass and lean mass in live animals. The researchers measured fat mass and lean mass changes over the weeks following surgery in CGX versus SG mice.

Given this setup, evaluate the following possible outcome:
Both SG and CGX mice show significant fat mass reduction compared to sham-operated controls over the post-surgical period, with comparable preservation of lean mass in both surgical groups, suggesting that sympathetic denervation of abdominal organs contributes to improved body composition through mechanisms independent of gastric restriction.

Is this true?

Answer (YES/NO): YES